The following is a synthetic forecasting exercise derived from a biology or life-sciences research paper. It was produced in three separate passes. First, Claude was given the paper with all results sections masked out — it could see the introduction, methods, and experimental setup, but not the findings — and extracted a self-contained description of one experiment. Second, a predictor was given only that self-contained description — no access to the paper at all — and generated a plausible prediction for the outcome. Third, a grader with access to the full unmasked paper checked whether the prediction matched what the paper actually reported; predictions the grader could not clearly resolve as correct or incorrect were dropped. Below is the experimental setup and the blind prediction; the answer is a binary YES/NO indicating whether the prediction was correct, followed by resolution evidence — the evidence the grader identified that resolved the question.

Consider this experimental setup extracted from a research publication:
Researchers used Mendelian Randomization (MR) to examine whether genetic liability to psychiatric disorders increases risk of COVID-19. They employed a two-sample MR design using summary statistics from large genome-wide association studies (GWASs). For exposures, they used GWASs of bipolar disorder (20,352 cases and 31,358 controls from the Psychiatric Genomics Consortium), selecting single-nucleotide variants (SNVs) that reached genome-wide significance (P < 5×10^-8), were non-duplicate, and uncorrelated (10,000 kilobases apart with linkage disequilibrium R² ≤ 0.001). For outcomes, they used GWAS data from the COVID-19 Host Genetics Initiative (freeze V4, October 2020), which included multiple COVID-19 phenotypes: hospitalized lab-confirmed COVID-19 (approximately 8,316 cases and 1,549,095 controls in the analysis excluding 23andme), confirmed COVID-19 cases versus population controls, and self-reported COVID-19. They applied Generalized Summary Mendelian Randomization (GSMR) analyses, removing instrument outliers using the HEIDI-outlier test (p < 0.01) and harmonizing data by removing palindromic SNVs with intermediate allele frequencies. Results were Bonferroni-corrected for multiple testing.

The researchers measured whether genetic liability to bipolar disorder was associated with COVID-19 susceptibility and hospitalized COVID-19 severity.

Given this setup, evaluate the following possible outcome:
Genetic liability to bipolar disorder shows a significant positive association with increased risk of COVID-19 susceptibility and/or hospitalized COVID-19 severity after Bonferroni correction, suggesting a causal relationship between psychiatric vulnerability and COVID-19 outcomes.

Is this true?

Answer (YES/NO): YES